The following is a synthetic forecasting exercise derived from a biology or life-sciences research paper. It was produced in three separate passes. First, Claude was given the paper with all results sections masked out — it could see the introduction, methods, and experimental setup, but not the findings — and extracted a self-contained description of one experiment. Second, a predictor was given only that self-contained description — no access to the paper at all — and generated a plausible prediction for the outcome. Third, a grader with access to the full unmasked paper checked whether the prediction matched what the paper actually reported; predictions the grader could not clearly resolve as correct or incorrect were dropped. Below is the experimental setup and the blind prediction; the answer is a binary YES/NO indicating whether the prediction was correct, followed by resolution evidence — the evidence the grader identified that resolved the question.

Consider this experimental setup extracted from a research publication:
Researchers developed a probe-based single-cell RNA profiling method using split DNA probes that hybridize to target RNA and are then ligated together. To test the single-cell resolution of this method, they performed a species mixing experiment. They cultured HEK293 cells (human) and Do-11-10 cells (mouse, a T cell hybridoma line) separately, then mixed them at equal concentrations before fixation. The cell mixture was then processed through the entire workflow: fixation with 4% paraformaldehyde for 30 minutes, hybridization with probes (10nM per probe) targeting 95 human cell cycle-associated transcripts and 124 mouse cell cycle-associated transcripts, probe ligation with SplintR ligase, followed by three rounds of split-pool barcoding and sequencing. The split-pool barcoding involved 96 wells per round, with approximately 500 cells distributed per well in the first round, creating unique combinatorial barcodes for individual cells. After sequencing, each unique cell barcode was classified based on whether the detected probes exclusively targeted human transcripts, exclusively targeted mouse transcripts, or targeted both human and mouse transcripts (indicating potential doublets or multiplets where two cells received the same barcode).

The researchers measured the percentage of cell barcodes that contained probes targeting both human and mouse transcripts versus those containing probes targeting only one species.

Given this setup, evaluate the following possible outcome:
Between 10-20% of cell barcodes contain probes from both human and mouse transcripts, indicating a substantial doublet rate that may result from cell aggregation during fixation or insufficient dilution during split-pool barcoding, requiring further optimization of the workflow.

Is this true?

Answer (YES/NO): NO